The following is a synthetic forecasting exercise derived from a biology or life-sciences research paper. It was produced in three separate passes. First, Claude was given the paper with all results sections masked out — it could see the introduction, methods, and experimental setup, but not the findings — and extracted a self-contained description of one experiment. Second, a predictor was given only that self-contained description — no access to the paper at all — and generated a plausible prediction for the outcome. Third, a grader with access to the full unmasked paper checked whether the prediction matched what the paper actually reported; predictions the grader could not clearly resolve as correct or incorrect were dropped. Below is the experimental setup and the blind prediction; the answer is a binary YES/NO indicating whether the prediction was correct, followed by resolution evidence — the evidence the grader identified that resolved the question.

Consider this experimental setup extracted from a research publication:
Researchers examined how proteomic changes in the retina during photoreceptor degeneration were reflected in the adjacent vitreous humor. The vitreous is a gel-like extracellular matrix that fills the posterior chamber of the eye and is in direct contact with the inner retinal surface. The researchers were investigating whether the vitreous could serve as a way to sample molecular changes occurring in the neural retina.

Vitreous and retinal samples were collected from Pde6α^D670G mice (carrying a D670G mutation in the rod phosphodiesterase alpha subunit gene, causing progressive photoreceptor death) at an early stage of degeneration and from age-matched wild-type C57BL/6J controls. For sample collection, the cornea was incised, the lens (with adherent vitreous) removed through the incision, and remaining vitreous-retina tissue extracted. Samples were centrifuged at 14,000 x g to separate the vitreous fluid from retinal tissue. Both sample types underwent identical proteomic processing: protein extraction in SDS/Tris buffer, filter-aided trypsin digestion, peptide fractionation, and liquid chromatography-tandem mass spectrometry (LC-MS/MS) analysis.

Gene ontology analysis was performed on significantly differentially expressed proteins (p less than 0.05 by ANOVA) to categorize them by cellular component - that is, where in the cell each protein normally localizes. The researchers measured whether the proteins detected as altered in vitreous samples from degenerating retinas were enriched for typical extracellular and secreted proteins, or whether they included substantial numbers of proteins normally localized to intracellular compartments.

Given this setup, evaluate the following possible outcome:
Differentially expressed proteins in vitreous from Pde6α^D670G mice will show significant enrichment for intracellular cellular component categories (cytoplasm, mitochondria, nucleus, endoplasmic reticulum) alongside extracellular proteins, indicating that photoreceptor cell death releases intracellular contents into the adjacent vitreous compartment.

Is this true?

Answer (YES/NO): YES